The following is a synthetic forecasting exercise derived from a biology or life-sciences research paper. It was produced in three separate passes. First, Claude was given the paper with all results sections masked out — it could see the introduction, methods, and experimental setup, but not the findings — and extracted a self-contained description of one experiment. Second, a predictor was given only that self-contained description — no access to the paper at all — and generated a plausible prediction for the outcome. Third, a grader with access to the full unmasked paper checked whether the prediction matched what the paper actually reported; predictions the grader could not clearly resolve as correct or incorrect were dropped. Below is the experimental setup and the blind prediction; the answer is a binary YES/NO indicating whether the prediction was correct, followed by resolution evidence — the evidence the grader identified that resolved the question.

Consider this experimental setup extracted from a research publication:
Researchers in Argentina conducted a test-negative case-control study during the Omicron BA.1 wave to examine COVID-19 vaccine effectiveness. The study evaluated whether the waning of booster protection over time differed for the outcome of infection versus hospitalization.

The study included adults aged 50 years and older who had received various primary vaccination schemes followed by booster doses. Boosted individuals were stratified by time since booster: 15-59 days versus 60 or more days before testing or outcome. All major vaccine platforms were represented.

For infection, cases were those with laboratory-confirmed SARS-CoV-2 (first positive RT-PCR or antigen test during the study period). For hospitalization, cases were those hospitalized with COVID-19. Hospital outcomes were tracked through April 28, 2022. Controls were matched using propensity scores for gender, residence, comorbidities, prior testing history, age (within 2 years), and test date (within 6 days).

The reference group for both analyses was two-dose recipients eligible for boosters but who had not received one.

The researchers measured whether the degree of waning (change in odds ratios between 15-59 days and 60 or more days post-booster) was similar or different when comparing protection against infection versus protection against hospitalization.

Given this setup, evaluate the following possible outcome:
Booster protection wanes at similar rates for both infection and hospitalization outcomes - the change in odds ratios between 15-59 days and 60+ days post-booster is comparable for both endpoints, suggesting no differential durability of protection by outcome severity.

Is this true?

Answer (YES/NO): NO